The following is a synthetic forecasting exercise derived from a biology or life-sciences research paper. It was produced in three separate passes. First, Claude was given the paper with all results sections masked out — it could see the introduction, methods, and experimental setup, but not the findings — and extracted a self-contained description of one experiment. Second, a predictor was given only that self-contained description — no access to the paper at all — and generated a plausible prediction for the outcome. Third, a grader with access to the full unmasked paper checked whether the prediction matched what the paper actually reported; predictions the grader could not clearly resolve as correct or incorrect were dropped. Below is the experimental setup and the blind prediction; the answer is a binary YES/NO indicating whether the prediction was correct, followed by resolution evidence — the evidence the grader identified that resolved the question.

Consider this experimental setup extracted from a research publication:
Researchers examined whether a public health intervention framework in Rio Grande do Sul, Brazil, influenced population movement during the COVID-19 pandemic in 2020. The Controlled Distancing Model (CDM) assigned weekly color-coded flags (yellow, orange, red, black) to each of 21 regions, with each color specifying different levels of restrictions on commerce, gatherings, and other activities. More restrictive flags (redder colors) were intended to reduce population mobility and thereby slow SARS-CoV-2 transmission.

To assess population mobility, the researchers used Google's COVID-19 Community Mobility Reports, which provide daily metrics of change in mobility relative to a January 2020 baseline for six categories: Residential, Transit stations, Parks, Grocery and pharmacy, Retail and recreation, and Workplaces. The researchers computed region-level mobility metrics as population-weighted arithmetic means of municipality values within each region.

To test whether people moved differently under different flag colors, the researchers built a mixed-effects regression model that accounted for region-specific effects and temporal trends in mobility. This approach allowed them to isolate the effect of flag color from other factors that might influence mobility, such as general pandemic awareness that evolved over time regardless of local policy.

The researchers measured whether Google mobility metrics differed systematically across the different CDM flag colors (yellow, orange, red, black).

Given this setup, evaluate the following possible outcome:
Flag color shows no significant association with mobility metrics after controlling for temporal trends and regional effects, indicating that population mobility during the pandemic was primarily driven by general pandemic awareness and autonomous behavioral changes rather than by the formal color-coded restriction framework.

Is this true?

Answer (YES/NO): YES